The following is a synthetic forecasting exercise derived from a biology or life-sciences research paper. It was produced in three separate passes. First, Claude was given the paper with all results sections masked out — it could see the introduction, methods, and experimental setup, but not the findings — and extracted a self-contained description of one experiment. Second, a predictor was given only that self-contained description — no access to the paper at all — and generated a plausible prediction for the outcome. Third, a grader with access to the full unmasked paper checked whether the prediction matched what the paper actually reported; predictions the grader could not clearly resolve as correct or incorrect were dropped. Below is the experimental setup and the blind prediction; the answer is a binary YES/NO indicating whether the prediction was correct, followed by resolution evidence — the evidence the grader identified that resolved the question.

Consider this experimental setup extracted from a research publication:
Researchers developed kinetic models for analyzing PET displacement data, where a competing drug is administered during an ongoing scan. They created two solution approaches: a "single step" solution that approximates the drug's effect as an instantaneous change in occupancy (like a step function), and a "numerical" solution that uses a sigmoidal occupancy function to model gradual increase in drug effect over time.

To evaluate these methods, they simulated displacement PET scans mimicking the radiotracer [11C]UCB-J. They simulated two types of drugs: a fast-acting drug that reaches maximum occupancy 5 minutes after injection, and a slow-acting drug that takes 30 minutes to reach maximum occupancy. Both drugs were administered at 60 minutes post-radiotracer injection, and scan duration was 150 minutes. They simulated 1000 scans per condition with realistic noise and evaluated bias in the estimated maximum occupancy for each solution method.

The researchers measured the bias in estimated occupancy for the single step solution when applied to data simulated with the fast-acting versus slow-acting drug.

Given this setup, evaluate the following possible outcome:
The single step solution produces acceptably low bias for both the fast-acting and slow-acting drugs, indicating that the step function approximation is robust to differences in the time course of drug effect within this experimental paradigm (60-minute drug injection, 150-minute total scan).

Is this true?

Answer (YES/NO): YES